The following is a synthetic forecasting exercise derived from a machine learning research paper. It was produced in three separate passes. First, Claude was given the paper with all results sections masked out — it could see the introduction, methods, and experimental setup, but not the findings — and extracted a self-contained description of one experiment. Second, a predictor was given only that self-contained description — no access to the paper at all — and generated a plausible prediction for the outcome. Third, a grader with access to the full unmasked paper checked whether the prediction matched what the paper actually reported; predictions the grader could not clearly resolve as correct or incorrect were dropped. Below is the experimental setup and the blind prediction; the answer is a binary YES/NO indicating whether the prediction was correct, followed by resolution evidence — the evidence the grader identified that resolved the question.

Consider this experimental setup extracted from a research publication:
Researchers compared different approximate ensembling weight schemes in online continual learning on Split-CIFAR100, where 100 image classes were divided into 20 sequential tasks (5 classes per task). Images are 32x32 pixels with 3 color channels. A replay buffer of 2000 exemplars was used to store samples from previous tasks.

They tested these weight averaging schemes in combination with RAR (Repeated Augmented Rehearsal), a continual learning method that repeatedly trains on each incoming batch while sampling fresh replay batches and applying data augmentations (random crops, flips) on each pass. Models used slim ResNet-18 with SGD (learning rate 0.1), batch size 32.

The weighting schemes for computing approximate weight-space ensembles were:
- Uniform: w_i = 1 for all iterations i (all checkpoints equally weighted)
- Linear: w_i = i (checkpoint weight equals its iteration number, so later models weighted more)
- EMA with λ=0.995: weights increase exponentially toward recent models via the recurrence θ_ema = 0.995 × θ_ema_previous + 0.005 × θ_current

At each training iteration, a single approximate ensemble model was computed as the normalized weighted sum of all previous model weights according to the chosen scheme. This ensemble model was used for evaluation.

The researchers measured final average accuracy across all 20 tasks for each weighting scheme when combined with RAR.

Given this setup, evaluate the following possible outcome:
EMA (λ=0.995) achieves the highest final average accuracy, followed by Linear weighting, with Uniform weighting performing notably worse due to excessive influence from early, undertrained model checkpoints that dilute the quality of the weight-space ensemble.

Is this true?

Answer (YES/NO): YES